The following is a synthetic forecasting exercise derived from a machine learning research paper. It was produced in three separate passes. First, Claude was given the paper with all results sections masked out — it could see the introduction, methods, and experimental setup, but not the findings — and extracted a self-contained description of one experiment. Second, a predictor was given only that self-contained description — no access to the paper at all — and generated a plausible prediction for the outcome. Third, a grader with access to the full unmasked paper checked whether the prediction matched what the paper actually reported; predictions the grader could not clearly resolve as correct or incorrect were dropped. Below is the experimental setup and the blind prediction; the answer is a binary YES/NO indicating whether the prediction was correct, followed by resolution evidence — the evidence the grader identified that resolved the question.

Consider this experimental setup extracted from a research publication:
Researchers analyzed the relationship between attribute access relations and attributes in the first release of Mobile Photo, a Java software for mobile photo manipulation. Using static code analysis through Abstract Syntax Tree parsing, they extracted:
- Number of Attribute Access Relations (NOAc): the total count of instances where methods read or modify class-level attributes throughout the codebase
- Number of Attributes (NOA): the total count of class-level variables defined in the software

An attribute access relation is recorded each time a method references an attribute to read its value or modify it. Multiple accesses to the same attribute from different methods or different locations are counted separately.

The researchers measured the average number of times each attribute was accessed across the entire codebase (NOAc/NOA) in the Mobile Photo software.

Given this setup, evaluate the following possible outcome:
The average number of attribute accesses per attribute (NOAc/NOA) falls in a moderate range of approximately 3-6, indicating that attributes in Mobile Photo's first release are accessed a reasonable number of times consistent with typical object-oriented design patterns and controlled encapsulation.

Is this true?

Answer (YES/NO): NO